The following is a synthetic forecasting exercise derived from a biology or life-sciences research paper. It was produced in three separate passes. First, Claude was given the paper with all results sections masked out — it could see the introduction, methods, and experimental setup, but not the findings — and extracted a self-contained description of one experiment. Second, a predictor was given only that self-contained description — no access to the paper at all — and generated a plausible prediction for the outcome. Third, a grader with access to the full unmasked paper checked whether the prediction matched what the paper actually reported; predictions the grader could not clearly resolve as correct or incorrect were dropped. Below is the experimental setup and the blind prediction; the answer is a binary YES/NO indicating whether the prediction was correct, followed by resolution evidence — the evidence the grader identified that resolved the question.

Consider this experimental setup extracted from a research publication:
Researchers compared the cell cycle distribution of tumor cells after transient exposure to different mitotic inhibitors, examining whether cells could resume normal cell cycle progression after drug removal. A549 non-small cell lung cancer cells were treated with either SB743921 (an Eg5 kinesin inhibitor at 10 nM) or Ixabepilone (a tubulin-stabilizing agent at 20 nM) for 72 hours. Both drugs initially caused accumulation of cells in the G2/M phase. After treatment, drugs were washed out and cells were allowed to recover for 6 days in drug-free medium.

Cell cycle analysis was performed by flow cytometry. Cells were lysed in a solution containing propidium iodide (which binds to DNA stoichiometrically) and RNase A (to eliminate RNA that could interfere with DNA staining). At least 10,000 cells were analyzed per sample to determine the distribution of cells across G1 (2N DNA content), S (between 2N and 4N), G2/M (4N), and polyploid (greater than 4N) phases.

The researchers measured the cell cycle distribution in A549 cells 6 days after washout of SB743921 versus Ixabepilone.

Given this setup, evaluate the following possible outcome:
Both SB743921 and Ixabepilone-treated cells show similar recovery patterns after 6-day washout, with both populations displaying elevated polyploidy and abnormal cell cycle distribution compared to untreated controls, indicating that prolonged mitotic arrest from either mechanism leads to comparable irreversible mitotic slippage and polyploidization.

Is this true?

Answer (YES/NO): NO